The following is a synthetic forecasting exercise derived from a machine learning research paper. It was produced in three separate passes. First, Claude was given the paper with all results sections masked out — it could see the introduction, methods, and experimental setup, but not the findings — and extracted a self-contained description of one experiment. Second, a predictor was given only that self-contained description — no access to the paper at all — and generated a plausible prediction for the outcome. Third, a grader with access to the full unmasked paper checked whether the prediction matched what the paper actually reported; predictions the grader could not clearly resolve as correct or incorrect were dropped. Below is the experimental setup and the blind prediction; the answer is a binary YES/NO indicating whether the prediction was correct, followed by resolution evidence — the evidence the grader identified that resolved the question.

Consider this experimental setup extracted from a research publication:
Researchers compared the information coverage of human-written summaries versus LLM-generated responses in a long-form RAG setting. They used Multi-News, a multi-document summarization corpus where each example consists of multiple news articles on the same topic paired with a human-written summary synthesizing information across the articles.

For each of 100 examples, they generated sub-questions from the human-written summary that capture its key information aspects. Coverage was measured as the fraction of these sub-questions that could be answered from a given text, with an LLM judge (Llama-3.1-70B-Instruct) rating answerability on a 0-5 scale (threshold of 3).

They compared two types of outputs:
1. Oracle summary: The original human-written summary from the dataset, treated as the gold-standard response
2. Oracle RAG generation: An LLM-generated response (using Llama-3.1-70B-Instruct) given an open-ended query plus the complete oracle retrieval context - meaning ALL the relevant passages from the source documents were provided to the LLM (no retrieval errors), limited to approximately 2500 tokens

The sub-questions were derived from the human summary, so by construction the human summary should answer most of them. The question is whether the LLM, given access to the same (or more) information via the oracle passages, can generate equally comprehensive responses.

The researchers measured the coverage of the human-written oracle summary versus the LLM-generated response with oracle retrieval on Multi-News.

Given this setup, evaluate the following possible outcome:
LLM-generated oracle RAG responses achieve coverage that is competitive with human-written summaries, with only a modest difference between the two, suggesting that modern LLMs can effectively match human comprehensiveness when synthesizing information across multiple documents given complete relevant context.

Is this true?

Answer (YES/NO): NO